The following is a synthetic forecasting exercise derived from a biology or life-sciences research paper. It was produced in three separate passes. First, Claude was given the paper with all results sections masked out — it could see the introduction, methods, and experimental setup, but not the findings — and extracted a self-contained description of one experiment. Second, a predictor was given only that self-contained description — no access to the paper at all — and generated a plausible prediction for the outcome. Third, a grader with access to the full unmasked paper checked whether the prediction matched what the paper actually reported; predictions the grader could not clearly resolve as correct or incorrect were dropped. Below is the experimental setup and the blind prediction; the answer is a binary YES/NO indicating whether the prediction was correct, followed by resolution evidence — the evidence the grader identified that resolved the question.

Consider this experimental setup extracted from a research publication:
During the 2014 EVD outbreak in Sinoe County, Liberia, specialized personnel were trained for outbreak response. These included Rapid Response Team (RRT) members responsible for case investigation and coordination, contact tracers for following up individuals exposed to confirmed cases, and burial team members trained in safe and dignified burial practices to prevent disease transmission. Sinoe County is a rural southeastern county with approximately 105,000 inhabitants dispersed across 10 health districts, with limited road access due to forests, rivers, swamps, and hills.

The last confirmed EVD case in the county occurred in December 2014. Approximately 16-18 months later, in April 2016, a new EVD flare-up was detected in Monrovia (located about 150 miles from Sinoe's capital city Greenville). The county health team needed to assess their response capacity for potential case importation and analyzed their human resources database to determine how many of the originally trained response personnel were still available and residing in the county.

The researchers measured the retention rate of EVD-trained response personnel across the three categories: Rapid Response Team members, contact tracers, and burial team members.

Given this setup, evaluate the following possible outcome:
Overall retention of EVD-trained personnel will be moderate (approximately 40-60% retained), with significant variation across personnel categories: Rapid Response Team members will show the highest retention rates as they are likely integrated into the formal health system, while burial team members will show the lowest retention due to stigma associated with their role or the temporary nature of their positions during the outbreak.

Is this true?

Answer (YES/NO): NO